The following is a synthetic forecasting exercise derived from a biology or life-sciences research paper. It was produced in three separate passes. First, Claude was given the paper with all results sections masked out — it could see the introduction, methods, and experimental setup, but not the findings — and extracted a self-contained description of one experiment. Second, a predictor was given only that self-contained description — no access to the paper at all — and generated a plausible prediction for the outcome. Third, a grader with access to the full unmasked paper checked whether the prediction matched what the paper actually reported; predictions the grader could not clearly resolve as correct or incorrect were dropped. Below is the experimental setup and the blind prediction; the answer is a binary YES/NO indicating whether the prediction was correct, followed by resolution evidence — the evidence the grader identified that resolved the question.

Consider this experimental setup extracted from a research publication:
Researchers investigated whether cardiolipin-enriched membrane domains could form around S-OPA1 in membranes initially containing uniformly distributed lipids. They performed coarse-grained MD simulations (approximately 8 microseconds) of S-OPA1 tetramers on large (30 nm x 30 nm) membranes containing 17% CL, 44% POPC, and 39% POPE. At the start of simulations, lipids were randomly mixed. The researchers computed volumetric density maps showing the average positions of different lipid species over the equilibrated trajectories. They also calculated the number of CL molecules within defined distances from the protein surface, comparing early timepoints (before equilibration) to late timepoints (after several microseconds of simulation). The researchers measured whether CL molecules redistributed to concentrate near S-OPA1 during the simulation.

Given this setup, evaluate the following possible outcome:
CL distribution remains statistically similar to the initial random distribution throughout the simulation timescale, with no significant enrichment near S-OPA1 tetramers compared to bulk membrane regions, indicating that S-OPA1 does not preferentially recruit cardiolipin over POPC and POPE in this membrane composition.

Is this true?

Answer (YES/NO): NO